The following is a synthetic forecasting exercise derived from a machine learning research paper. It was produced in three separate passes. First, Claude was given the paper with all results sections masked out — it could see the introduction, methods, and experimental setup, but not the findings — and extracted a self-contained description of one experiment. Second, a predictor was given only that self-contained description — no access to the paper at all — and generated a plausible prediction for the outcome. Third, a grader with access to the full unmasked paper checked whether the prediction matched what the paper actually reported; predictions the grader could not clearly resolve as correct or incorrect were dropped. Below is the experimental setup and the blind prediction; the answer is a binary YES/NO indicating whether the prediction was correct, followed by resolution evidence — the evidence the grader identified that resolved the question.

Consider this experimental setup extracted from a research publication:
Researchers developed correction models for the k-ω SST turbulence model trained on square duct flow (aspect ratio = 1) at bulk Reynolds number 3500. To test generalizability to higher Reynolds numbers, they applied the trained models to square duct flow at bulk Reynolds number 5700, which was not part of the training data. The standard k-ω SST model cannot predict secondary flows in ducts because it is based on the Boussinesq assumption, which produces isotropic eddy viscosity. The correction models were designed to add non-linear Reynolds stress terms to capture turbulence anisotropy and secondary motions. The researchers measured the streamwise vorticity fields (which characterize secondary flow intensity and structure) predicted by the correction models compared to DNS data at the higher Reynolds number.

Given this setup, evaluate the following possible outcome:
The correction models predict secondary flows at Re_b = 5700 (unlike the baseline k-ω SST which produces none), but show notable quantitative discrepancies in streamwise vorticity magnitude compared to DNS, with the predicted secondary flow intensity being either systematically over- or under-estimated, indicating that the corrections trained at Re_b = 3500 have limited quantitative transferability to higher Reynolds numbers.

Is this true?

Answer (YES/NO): NO